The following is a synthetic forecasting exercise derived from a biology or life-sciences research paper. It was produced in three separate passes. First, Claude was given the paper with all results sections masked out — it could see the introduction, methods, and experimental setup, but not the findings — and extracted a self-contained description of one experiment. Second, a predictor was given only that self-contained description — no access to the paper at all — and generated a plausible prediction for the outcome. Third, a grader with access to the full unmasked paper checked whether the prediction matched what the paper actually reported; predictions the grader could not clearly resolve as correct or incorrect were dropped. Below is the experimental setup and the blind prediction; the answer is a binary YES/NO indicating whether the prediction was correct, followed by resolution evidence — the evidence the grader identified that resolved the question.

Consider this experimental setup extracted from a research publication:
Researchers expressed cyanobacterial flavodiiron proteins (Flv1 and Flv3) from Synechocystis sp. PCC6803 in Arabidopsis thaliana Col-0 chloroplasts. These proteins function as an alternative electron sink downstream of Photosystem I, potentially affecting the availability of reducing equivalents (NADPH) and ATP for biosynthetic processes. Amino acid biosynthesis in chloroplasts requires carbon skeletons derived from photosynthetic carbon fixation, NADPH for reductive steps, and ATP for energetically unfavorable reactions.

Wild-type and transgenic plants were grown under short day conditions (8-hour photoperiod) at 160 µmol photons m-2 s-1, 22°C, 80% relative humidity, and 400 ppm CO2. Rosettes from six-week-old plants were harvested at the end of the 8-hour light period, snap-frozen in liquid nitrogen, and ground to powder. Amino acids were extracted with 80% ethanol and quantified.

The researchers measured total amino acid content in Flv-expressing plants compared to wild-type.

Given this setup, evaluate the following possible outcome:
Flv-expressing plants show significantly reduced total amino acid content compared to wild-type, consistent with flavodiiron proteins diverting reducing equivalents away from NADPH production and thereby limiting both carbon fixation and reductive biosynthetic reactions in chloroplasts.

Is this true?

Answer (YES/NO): NO